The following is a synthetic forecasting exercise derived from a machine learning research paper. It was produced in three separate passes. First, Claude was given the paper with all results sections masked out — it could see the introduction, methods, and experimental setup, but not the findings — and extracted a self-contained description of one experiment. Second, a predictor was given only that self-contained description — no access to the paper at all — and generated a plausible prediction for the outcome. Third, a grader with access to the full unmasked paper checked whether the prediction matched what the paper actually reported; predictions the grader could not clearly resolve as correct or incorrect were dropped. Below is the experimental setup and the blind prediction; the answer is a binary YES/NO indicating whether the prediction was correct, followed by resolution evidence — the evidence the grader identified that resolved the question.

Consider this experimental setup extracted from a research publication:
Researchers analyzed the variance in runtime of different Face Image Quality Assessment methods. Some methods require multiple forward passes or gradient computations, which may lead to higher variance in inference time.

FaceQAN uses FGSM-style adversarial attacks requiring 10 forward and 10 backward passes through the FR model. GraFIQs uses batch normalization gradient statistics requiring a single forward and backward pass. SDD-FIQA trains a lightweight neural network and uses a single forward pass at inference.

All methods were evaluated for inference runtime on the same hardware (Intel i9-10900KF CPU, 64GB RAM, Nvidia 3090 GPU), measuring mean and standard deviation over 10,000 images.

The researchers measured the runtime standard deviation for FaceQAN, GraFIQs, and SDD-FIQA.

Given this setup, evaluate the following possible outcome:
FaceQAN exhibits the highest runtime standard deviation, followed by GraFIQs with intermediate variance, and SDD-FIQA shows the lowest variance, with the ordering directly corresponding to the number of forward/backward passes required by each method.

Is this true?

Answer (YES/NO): NO